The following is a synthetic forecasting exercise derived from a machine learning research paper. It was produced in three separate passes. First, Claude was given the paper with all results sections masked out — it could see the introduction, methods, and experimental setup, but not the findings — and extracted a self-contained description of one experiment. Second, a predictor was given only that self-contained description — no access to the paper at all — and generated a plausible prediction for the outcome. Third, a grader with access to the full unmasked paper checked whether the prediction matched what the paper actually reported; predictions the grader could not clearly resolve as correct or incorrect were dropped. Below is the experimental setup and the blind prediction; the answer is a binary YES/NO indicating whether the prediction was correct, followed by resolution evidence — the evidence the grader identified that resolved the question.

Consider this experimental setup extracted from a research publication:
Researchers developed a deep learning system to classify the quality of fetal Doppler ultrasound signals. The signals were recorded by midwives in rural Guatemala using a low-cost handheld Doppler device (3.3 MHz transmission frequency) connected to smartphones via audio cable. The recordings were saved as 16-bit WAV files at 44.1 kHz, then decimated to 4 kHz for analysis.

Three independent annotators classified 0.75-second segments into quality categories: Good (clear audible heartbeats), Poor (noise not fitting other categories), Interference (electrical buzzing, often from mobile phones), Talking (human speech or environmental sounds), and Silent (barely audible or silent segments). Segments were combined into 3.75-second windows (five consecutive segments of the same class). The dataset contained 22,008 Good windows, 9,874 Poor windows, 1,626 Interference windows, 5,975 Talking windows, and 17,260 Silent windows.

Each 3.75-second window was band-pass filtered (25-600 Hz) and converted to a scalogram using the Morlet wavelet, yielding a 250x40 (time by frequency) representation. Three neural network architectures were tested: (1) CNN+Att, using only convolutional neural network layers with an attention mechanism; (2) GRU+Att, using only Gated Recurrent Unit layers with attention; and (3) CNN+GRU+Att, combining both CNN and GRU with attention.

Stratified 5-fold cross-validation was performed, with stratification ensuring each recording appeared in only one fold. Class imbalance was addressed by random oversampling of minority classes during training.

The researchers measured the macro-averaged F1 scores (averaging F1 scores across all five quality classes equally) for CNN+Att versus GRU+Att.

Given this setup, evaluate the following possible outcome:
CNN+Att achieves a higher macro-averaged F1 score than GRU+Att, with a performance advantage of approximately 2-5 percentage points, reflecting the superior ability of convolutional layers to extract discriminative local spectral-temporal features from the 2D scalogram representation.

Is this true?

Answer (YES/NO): NO